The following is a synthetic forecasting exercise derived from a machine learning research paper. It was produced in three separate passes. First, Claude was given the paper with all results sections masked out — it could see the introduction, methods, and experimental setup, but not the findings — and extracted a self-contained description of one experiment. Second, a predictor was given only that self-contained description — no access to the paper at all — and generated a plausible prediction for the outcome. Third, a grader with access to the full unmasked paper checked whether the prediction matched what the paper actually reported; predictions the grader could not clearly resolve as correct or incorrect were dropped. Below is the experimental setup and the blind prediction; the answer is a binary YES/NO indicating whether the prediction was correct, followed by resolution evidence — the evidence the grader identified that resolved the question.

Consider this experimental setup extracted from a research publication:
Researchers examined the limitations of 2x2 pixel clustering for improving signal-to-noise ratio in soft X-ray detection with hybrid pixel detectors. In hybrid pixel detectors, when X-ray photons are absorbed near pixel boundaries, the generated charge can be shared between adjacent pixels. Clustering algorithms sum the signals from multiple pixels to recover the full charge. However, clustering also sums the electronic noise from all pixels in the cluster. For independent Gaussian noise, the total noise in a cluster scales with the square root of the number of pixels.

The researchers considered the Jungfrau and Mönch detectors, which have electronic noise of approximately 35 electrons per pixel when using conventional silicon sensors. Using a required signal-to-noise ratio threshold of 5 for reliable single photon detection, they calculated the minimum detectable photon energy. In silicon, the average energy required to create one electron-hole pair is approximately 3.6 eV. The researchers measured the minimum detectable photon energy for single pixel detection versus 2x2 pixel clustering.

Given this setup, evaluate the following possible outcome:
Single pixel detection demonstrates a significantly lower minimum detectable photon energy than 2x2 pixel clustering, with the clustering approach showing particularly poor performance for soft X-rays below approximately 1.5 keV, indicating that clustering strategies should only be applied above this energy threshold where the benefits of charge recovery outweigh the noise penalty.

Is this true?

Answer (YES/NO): NO